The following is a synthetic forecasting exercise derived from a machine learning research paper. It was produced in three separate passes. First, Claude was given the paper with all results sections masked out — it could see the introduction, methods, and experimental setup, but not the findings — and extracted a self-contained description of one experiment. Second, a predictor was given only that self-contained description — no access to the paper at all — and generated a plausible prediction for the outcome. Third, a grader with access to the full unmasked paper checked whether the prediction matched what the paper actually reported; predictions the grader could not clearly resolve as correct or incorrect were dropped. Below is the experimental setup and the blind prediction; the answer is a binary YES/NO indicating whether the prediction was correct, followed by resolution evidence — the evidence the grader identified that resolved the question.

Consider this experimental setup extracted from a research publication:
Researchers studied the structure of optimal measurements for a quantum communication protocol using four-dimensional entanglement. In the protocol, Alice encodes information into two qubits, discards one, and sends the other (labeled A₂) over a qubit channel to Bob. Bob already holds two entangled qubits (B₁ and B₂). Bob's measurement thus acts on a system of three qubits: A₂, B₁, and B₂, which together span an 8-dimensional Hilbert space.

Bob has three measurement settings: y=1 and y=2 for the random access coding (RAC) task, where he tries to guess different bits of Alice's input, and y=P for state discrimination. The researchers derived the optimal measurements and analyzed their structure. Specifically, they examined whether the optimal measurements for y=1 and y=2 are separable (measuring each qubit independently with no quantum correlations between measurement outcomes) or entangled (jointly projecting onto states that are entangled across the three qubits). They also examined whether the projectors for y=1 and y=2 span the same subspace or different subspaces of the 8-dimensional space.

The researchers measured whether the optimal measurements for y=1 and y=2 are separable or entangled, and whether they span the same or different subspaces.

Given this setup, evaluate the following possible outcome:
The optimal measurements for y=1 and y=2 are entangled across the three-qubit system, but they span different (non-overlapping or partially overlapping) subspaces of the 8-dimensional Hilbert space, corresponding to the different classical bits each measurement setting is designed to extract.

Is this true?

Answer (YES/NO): YES